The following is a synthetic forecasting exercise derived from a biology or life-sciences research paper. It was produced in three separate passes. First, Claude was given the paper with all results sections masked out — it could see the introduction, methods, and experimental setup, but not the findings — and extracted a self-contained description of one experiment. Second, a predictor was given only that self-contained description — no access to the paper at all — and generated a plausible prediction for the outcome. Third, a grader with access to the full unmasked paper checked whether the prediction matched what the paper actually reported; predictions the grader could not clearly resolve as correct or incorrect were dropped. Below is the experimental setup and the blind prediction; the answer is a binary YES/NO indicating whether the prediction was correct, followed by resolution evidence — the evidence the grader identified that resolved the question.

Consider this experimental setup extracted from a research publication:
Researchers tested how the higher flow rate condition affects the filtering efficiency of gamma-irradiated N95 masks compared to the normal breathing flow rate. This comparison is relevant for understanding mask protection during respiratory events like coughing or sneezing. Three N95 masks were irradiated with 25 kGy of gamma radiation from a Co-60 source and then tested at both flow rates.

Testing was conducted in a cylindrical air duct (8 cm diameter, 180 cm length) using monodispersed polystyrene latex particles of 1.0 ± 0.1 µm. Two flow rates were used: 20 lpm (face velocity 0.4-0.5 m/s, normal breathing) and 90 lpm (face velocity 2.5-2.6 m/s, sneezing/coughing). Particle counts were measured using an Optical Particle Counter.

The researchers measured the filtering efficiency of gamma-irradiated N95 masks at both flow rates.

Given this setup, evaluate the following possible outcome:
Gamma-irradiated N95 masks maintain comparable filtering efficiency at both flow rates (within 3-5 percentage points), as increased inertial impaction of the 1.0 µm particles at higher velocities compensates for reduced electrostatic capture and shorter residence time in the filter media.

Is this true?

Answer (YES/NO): YES